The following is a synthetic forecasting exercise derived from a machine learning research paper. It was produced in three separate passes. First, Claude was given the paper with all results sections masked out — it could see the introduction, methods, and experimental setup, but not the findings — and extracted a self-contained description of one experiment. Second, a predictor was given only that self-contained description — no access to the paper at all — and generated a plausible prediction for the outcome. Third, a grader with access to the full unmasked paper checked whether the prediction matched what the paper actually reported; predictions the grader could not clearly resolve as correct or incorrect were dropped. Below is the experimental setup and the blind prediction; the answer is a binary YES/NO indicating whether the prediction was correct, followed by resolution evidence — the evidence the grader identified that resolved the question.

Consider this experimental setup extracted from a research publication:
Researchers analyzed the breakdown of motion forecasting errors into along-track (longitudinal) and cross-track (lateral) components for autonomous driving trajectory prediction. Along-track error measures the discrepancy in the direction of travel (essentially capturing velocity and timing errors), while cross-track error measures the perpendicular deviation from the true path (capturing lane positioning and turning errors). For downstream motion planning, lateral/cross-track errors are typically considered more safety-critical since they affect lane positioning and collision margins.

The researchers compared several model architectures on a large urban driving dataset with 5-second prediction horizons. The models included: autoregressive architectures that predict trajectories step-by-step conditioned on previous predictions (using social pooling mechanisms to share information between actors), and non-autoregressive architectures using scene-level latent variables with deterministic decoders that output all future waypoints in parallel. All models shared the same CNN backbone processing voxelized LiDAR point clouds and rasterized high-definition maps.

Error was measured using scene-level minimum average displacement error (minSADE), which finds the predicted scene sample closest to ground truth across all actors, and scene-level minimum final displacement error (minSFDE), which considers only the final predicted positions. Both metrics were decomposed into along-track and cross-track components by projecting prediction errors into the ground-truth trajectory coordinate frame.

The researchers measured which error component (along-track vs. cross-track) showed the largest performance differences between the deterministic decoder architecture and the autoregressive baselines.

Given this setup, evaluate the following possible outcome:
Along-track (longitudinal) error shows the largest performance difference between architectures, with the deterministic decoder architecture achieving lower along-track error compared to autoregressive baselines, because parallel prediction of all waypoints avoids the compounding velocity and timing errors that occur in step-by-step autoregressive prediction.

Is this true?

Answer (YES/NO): YES